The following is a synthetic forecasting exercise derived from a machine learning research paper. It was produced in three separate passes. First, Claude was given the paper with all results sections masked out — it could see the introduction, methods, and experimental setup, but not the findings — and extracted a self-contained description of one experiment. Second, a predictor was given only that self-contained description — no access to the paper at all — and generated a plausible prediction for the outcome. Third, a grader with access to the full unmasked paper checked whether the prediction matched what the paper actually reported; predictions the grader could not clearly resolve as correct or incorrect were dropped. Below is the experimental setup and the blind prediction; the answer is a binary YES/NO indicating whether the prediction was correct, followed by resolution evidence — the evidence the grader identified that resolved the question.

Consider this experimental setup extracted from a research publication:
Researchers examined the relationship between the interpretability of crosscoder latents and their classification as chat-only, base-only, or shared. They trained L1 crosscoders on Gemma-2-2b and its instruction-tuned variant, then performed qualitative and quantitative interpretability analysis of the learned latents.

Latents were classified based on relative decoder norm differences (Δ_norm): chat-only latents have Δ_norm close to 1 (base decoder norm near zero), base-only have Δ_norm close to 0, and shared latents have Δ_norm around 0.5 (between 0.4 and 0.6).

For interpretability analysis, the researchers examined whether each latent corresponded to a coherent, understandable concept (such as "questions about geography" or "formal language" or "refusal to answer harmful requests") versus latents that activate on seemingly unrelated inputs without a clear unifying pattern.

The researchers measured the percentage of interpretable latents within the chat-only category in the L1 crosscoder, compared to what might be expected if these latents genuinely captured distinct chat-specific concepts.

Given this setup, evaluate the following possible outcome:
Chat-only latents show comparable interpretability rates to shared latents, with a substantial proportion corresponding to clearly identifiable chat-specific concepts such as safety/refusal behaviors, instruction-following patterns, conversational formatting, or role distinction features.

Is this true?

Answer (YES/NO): NO